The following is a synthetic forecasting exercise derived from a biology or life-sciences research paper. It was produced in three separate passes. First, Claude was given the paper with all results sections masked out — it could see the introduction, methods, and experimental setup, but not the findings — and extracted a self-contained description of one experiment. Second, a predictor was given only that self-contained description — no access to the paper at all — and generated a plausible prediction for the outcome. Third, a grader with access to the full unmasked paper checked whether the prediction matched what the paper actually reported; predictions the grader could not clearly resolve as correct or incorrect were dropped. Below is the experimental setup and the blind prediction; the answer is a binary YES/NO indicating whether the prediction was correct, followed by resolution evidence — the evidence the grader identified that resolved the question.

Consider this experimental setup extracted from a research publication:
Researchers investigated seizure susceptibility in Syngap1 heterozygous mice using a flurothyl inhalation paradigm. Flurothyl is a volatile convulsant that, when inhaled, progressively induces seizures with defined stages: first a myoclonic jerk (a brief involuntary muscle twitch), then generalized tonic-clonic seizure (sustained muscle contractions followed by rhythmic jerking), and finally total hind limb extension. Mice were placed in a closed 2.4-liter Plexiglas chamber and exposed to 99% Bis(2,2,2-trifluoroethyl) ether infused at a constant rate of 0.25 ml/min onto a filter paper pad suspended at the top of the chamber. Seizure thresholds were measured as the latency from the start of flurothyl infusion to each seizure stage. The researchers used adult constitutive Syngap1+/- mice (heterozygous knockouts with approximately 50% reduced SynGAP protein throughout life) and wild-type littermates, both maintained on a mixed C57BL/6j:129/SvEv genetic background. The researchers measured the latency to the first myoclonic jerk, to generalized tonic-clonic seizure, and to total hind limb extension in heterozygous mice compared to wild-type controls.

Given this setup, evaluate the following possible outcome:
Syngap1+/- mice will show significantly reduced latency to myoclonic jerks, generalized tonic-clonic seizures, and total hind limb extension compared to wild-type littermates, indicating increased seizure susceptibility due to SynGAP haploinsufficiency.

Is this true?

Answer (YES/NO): NO